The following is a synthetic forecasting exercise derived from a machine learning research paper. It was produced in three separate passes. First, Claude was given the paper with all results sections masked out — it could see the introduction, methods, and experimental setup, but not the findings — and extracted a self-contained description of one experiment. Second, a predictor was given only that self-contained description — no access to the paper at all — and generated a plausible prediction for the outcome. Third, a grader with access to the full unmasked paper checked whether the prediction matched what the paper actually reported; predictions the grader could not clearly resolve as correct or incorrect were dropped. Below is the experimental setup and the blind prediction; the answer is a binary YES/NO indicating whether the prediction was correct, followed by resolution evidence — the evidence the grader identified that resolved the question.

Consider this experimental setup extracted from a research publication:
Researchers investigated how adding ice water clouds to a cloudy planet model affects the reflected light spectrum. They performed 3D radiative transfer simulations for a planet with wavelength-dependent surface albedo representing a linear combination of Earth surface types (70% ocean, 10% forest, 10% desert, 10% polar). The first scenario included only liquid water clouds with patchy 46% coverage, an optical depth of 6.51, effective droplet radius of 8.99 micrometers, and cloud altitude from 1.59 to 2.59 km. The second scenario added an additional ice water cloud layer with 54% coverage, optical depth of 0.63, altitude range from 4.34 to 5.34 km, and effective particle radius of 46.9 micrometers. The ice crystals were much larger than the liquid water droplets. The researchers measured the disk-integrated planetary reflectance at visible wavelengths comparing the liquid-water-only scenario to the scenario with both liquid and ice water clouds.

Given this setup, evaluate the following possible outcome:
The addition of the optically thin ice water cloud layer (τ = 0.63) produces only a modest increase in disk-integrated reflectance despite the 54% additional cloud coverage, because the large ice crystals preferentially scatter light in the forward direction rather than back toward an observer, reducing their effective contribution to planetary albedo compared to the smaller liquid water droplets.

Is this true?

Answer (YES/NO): YES